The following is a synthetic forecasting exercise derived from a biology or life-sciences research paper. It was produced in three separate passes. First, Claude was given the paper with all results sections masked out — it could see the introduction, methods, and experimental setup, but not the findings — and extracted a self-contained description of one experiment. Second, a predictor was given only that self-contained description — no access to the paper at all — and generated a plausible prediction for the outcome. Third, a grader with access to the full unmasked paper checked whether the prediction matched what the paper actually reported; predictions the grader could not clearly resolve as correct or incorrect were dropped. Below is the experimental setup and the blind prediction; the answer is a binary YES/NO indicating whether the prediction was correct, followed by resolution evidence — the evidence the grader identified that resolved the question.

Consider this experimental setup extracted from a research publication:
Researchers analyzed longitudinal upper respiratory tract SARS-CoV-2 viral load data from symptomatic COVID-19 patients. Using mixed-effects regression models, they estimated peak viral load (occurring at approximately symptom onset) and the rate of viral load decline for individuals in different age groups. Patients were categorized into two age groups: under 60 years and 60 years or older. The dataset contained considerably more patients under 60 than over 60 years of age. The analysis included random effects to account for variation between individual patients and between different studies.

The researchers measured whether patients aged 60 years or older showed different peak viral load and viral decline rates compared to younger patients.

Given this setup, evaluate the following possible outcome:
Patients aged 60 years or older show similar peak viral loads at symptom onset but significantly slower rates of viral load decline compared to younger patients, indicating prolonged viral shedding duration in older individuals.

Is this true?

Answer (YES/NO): NO